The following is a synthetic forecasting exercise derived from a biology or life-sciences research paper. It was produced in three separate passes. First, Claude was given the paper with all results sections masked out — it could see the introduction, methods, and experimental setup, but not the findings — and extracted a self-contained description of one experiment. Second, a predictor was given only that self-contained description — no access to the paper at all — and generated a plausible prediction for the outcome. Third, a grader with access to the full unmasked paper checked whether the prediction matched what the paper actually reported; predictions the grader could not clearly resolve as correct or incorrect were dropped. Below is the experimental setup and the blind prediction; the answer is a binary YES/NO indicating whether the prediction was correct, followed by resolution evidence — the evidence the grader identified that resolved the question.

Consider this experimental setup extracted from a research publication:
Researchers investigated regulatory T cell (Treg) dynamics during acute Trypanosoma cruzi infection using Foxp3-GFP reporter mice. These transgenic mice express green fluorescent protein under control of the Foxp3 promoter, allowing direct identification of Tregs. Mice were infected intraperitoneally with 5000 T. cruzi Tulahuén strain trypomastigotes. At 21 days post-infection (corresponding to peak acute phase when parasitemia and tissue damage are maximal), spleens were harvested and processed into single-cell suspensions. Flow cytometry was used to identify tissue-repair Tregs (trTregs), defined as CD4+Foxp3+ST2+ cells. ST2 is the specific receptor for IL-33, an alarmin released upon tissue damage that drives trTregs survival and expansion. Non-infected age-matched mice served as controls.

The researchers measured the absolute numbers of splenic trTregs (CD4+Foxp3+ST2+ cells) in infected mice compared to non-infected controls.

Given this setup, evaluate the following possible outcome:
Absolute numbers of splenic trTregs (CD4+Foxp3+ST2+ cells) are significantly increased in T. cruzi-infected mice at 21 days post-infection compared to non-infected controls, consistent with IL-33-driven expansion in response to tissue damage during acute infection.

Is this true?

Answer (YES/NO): NO